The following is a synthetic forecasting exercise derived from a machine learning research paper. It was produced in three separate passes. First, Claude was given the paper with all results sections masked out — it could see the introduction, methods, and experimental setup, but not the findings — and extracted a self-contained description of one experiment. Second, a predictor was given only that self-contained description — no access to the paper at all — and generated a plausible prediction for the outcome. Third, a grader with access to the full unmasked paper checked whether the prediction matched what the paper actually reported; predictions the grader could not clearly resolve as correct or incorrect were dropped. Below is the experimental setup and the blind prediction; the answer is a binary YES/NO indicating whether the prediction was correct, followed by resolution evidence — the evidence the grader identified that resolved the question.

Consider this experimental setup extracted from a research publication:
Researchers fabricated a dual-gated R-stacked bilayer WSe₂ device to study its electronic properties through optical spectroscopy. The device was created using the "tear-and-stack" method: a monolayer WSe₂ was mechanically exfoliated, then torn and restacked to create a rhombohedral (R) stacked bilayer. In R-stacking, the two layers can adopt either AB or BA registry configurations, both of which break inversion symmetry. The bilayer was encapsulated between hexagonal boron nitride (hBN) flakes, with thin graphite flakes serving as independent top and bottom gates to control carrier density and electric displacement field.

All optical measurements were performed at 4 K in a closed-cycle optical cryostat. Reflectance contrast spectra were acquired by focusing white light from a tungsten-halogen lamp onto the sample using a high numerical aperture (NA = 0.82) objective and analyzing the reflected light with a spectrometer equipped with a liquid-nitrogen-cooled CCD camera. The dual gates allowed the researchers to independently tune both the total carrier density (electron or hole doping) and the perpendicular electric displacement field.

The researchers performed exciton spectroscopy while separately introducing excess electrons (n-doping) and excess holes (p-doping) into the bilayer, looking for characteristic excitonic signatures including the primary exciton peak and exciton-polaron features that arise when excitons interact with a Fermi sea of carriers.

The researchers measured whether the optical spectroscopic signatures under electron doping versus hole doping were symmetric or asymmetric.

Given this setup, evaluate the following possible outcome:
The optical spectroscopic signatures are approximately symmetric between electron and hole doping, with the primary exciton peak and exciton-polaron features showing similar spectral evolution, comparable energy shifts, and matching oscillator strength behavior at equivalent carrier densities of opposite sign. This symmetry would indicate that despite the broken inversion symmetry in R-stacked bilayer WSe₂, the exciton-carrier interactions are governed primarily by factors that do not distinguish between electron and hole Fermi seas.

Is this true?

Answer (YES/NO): NO